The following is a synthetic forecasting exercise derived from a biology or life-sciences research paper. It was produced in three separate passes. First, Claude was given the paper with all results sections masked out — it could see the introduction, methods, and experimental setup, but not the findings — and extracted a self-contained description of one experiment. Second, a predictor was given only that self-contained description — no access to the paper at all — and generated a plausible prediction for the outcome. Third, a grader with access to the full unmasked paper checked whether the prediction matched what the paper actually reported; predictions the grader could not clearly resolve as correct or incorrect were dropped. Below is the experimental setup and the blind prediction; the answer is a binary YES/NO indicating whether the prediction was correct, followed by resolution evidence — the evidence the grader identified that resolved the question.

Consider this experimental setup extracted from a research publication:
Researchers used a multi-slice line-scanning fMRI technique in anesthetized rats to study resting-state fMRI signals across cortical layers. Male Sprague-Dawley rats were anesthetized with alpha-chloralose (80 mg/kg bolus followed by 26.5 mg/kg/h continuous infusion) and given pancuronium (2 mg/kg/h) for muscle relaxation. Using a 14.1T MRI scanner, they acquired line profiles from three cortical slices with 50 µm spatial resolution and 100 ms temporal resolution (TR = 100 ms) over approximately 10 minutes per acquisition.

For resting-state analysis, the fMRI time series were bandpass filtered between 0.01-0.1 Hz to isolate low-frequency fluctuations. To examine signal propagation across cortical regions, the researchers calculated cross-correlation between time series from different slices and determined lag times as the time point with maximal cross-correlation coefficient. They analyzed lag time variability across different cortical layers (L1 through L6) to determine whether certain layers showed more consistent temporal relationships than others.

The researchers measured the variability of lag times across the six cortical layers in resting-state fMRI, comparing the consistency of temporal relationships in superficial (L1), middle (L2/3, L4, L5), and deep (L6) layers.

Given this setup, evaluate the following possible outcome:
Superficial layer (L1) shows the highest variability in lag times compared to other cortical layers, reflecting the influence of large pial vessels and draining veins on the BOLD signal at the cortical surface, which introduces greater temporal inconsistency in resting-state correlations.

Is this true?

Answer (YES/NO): NO